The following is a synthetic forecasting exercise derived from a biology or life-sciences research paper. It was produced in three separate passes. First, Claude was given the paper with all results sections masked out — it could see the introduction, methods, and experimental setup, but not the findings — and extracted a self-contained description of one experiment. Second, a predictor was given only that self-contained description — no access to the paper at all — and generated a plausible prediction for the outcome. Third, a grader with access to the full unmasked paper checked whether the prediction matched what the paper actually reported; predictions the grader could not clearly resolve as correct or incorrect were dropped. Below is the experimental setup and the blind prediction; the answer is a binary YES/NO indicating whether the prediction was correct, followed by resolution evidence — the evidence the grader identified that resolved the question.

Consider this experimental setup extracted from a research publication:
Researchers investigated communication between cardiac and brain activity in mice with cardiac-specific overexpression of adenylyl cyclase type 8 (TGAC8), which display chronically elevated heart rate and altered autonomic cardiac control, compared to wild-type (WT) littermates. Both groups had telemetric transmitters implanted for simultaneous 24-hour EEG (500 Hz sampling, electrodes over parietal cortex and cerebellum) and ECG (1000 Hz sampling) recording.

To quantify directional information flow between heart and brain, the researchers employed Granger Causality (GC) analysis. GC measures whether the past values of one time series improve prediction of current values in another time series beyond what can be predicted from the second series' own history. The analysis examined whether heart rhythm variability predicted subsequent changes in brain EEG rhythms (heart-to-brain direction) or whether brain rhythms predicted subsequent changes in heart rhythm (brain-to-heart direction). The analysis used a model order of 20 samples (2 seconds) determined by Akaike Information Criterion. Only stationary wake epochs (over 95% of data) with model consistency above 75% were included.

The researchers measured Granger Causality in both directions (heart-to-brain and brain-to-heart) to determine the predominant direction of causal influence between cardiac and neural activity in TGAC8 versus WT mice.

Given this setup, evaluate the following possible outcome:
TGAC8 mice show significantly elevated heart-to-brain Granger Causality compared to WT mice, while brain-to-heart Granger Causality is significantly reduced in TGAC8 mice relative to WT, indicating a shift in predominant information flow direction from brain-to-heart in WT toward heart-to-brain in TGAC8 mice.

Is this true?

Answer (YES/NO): NO